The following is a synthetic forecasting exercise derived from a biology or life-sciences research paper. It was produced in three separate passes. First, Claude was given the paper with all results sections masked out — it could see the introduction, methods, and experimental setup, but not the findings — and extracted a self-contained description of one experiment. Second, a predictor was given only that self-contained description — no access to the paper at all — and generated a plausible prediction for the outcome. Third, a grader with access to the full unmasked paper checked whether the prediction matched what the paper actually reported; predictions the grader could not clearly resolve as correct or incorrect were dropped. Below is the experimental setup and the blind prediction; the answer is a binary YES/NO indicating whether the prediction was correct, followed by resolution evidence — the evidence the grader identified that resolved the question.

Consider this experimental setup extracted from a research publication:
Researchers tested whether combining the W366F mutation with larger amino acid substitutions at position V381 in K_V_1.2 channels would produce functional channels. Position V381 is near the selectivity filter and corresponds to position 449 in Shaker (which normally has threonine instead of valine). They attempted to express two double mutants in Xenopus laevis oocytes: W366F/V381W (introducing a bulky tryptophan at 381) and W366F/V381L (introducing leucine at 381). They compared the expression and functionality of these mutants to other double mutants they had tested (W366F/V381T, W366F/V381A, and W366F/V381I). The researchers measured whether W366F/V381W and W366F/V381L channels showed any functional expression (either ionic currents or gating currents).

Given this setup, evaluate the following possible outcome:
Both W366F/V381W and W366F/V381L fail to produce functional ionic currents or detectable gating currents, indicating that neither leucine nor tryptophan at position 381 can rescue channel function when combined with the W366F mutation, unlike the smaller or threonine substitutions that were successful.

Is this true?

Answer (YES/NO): YES